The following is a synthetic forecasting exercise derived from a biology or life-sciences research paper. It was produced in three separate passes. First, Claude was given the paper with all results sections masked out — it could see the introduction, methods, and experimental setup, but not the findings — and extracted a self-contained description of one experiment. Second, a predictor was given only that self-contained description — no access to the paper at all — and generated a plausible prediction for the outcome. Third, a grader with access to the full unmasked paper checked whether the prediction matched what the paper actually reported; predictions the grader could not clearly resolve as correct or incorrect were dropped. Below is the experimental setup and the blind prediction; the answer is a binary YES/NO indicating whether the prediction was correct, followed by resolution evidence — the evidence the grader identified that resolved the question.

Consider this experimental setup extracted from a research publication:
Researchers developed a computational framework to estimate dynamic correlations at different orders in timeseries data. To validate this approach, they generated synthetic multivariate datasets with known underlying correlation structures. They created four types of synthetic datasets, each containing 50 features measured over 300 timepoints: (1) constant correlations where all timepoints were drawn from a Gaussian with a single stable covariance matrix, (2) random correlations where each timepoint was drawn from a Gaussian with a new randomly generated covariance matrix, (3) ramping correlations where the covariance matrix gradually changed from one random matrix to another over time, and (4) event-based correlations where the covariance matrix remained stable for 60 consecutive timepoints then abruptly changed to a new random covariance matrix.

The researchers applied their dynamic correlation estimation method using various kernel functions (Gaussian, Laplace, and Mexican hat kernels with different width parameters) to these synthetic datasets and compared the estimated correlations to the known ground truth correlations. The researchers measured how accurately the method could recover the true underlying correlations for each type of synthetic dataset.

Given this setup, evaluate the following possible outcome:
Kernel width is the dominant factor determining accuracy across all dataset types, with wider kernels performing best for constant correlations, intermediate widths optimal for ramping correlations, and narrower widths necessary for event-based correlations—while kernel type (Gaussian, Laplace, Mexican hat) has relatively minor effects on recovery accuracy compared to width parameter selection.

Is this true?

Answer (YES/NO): NO